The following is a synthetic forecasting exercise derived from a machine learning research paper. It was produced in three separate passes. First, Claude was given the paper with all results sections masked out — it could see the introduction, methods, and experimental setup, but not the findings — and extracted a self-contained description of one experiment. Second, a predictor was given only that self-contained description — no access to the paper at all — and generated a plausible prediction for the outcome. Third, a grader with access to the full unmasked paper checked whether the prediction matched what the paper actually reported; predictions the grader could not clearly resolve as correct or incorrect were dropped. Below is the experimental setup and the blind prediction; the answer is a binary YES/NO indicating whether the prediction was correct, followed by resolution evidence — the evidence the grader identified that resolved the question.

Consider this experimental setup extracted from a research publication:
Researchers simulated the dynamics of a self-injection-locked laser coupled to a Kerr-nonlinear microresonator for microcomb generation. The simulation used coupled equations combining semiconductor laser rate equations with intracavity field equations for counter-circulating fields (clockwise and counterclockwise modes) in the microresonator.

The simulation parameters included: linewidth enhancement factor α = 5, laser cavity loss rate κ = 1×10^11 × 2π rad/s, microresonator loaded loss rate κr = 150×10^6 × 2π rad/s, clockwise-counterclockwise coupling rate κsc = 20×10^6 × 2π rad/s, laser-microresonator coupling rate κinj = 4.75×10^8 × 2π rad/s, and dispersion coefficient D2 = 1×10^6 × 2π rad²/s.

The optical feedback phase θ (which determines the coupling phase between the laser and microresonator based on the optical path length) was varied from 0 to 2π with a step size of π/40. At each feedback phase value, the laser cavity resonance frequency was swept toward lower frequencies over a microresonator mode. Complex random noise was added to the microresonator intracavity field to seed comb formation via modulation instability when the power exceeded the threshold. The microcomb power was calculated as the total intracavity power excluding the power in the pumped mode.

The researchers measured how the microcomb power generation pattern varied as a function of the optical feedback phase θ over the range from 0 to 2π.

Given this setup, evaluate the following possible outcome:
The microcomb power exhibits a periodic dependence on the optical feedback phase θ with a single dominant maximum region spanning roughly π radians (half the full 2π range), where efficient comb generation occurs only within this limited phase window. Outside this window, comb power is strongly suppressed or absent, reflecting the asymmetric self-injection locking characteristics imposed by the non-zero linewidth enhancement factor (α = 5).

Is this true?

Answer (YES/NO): NO